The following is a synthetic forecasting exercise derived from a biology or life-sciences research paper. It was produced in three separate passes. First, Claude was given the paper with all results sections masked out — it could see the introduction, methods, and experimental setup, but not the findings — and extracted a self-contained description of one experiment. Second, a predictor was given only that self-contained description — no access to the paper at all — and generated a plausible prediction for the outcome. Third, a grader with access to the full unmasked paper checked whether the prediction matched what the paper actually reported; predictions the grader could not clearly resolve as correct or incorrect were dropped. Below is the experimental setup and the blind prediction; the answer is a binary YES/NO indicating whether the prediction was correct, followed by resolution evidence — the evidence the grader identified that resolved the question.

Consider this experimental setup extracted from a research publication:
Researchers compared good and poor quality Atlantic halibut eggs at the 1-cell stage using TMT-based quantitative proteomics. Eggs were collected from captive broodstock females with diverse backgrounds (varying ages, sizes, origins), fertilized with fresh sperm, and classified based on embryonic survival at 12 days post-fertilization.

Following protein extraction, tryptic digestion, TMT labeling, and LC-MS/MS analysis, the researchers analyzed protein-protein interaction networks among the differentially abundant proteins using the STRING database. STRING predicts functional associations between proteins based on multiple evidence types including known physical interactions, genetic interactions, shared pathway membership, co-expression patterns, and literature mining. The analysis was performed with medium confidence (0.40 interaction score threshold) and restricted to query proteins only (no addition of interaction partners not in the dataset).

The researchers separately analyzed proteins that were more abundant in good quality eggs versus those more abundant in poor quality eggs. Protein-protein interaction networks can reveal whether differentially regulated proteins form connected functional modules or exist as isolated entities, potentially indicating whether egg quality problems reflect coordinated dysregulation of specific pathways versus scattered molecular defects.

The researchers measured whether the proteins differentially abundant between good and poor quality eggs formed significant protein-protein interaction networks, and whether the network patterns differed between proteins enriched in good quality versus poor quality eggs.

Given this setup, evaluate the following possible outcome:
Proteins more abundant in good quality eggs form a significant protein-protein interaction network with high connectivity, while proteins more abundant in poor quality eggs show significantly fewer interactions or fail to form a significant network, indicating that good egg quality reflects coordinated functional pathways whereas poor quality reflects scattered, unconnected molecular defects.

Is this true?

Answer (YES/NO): NO